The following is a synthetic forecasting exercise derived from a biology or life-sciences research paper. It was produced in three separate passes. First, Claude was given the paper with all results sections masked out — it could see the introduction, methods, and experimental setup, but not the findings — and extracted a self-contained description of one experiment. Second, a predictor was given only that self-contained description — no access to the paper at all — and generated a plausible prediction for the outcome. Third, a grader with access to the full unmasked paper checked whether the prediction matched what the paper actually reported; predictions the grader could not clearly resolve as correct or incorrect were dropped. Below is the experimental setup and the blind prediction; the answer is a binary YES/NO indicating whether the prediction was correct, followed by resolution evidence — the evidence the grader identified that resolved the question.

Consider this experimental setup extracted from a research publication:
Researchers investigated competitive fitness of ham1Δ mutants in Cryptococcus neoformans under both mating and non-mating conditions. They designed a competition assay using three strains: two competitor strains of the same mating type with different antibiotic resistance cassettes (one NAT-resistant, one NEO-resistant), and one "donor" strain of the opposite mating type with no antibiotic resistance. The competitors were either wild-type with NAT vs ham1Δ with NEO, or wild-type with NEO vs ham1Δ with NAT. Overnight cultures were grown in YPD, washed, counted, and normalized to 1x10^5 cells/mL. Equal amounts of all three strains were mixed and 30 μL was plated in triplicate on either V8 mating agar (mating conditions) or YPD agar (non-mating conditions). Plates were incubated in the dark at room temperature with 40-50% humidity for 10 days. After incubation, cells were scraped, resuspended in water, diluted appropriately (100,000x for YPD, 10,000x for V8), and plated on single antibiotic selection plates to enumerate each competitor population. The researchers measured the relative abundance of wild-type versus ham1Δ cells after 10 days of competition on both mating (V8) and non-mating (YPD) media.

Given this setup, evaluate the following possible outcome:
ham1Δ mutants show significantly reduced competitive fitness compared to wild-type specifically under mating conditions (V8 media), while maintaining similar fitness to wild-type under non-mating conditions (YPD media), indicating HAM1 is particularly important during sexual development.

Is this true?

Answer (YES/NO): NO